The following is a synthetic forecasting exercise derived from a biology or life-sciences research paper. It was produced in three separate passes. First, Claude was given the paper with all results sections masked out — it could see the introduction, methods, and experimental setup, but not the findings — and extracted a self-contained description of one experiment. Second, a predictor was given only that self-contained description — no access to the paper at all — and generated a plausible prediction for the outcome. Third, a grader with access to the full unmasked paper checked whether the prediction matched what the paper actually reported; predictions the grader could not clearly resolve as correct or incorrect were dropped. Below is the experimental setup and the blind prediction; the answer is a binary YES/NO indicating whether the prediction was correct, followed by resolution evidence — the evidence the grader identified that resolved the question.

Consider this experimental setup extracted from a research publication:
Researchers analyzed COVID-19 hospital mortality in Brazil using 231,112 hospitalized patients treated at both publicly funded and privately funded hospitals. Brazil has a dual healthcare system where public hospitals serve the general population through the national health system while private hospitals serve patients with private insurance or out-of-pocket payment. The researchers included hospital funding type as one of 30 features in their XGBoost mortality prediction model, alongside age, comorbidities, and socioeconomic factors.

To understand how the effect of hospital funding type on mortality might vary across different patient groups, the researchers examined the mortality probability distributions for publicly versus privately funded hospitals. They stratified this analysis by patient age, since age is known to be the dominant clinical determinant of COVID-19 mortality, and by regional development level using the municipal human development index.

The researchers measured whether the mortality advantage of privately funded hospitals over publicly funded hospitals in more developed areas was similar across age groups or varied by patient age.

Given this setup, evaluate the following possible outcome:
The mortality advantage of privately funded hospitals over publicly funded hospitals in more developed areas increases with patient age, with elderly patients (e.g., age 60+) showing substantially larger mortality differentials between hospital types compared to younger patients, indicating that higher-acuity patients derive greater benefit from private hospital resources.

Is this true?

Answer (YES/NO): NO